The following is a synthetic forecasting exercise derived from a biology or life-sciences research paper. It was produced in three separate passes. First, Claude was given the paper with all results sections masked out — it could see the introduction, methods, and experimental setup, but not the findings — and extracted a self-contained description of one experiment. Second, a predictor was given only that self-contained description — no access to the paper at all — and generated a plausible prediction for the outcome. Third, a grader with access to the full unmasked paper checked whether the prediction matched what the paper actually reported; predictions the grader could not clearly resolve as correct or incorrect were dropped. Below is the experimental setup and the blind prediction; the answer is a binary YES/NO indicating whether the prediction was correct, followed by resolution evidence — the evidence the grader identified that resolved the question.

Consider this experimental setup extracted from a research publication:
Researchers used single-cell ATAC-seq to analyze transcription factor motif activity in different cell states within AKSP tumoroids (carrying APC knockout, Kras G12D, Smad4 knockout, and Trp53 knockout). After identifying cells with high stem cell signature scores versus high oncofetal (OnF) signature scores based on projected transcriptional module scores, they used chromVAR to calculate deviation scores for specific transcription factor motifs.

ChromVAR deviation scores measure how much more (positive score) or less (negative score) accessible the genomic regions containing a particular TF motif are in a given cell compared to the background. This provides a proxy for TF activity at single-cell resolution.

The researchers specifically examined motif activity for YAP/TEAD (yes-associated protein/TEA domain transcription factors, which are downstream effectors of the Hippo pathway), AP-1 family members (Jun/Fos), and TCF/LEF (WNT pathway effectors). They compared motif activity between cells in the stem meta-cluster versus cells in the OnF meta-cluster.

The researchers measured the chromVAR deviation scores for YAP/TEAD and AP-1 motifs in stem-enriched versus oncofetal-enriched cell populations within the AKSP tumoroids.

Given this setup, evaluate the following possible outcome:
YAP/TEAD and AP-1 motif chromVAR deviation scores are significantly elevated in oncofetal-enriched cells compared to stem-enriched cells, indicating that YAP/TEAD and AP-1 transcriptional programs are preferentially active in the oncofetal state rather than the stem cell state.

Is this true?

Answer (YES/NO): NO